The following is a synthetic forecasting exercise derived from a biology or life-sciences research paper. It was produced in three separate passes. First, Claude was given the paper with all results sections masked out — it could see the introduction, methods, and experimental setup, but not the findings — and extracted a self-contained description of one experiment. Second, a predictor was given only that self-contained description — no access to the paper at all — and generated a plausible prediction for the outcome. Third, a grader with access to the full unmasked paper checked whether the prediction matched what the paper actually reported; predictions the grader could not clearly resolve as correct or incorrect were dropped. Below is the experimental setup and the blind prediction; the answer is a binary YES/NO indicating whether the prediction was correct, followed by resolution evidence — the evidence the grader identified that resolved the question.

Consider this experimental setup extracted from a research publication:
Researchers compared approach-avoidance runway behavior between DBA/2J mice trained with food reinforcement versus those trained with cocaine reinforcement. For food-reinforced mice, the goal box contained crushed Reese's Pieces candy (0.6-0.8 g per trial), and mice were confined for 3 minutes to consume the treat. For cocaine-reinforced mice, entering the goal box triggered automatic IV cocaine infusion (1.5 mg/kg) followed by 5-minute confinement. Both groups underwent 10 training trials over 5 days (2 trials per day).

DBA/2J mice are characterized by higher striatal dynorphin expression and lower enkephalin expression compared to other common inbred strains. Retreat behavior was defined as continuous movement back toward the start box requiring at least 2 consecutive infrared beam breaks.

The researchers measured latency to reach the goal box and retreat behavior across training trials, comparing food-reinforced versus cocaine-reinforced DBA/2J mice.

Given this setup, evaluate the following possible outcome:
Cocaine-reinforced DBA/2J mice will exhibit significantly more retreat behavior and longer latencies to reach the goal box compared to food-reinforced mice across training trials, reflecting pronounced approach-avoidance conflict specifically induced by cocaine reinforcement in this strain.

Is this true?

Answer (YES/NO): NO